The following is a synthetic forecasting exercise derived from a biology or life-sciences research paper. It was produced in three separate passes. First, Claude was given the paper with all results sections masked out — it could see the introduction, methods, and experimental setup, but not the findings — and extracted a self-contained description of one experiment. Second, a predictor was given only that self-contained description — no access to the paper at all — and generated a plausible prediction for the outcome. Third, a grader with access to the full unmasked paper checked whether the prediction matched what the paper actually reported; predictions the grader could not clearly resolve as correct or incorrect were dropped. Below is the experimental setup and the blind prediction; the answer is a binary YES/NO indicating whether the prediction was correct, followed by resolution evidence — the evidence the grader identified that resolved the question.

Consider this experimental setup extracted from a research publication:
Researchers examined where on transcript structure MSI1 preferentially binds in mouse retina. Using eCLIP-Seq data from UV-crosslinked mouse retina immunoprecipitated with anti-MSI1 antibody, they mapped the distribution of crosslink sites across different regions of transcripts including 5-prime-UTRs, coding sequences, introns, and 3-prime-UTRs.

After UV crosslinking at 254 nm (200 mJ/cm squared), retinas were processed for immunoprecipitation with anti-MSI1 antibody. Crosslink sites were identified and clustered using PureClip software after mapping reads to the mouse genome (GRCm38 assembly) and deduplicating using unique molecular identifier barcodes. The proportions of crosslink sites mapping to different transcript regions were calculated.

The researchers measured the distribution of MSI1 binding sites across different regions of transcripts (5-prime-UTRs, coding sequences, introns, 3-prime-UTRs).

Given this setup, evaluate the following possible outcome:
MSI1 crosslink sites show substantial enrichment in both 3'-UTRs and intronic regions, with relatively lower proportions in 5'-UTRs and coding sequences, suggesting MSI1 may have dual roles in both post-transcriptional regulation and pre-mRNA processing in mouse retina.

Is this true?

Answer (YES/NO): YES